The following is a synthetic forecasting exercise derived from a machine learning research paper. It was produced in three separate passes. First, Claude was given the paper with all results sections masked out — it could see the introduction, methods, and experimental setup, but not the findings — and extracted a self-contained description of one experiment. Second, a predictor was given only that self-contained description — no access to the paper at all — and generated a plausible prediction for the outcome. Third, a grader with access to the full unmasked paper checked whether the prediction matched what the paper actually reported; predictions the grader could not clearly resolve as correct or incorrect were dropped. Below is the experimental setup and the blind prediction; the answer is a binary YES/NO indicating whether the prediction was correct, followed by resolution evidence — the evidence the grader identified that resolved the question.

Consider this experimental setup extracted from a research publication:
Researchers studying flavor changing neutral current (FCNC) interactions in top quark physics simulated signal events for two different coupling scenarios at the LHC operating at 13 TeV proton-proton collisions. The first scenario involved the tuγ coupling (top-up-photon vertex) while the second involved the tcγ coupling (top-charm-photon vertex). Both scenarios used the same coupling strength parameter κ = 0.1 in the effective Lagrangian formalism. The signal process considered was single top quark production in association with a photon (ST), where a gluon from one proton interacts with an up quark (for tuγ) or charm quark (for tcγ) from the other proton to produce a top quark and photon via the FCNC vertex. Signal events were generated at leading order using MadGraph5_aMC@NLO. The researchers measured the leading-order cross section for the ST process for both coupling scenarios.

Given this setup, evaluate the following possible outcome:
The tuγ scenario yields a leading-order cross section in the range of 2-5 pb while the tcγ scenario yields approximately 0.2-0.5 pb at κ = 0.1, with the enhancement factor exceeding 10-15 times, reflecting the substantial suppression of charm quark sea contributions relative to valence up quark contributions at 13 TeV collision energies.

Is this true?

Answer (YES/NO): NO